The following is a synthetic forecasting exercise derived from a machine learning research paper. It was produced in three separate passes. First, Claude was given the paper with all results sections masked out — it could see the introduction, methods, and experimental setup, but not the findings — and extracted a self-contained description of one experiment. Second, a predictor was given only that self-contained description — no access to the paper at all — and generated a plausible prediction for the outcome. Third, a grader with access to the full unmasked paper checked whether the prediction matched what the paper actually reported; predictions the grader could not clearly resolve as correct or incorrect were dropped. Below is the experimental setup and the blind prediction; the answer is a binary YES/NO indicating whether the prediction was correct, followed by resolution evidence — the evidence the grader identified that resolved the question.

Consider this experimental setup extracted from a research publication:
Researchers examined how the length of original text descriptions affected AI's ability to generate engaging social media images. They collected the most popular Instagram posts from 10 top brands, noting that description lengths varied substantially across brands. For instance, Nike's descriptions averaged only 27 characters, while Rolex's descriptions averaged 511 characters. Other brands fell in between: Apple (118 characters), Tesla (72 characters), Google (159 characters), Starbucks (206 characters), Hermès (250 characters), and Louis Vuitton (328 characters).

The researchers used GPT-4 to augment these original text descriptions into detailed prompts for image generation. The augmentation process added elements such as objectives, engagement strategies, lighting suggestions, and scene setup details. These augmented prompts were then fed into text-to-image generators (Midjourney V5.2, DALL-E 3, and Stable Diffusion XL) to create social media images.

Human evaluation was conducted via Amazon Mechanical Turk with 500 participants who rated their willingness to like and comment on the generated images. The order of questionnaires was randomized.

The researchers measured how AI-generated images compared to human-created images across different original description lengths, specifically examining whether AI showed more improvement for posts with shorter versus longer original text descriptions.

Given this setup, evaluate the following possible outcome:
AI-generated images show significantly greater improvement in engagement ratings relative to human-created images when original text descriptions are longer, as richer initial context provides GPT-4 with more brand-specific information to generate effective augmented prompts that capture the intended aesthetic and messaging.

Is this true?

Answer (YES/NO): NO